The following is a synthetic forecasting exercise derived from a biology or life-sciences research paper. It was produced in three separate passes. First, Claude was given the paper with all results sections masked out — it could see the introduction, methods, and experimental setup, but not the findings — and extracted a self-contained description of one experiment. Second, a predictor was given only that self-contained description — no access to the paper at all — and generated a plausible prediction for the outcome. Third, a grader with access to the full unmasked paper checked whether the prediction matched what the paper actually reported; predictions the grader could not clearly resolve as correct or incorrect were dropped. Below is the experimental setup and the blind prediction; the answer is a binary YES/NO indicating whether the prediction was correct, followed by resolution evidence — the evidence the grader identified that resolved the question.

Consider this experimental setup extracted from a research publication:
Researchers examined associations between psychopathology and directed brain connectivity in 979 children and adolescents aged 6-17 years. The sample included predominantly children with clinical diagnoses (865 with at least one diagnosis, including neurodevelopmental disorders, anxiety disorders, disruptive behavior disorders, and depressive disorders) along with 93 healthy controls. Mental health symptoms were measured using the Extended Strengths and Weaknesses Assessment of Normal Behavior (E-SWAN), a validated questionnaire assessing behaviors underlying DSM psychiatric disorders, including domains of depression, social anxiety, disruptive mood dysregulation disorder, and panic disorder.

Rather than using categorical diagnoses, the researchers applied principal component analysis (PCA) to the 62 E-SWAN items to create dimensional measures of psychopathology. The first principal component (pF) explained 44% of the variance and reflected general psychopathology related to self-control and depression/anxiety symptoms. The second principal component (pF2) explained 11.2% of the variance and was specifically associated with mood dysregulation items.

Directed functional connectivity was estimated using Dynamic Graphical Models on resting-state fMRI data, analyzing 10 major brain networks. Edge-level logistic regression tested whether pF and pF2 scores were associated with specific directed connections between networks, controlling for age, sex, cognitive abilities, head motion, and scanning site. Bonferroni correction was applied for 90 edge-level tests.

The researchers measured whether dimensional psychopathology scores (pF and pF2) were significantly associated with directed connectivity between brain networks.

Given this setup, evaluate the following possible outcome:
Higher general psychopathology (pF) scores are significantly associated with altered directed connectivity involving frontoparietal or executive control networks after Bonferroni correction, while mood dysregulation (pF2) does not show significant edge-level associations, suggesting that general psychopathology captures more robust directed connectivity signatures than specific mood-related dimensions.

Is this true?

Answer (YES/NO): NO